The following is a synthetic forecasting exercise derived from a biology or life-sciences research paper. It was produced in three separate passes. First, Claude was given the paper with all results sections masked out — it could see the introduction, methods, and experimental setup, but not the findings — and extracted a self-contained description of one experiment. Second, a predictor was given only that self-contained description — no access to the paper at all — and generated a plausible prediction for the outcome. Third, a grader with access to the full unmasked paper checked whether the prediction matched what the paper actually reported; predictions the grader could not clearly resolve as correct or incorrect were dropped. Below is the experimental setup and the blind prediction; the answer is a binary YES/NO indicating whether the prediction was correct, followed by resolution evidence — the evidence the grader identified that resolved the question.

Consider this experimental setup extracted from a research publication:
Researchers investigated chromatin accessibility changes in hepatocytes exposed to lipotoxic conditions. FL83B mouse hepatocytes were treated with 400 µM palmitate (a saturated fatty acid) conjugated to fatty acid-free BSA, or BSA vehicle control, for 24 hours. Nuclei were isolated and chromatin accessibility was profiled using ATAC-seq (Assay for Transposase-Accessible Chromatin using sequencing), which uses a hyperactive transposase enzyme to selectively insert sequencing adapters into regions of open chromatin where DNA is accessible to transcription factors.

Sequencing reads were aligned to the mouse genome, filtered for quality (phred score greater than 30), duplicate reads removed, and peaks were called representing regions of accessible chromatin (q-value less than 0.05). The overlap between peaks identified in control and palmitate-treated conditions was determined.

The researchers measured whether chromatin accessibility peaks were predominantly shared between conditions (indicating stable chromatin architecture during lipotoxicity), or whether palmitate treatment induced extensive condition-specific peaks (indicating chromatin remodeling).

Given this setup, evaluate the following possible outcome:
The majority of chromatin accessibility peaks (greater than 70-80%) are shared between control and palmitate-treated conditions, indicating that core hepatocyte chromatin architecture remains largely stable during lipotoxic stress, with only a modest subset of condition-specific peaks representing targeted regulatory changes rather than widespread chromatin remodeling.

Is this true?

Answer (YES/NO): NO